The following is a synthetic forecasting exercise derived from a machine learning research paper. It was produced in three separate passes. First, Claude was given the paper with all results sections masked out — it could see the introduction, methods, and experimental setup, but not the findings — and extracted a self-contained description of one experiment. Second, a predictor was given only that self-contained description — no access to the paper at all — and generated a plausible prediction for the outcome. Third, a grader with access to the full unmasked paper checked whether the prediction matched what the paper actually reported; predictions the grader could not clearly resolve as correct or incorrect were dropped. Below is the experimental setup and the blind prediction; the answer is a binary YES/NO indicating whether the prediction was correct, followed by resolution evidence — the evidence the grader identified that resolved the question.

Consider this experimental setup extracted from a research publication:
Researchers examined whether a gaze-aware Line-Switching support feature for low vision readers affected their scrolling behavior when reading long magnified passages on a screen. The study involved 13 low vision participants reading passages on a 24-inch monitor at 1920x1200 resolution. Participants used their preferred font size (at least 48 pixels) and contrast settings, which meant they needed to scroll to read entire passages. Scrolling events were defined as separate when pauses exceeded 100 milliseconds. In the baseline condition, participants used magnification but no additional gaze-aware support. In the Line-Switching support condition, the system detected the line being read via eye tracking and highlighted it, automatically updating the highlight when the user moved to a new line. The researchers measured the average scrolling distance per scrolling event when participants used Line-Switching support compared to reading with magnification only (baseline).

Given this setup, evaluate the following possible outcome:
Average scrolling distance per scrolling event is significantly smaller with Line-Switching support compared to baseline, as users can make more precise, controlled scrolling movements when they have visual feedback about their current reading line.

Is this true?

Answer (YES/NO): NO